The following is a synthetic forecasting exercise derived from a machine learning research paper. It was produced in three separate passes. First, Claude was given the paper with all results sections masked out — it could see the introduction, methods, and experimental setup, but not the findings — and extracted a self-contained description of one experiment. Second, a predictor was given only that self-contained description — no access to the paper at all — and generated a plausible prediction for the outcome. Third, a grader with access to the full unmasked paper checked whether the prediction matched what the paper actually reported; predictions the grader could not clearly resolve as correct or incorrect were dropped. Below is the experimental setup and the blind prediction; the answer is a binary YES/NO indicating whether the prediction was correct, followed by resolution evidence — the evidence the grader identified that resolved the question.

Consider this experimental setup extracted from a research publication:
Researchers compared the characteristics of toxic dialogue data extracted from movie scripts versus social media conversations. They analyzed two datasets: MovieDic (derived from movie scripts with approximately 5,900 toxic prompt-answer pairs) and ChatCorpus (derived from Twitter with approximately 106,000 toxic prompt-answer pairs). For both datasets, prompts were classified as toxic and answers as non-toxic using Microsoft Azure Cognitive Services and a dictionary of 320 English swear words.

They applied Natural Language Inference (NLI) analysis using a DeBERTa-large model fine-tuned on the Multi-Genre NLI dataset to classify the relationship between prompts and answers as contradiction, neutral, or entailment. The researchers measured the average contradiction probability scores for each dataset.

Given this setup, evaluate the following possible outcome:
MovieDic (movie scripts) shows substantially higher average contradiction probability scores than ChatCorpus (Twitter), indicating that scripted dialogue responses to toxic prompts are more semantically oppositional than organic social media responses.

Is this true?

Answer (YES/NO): YES